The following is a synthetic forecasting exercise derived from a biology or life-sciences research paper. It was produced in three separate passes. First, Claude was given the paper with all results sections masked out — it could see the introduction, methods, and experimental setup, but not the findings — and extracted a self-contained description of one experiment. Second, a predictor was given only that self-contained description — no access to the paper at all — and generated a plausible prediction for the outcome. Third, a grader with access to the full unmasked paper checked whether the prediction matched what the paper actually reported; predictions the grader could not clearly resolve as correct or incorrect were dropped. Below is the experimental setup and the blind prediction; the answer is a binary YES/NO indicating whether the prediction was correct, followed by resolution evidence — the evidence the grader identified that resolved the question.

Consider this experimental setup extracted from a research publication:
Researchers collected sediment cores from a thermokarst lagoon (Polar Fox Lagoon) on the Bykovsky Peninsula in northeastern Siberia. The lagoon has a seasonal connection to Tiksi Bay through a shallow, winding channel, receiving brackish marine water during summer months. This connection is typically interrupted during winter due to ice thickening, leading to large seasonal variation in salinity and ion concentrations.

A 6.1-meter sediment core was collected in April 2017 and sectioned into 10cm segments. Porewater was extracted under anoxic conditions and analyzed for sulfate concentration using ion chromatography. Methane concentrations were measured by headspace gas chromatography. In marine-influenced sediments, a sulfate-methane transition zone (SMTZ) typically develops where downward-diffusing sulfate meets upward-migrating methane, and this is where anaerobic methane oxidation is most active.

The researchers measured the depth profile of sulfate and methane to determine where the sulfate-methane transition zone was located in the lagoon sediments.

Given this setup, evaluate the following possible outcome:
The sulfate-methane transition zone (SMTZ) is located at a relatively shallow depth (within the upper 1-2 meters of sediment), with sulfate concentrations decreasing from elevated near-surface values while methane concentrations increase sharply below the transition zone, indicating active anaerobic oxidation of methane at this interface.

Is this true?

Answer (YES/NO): NO